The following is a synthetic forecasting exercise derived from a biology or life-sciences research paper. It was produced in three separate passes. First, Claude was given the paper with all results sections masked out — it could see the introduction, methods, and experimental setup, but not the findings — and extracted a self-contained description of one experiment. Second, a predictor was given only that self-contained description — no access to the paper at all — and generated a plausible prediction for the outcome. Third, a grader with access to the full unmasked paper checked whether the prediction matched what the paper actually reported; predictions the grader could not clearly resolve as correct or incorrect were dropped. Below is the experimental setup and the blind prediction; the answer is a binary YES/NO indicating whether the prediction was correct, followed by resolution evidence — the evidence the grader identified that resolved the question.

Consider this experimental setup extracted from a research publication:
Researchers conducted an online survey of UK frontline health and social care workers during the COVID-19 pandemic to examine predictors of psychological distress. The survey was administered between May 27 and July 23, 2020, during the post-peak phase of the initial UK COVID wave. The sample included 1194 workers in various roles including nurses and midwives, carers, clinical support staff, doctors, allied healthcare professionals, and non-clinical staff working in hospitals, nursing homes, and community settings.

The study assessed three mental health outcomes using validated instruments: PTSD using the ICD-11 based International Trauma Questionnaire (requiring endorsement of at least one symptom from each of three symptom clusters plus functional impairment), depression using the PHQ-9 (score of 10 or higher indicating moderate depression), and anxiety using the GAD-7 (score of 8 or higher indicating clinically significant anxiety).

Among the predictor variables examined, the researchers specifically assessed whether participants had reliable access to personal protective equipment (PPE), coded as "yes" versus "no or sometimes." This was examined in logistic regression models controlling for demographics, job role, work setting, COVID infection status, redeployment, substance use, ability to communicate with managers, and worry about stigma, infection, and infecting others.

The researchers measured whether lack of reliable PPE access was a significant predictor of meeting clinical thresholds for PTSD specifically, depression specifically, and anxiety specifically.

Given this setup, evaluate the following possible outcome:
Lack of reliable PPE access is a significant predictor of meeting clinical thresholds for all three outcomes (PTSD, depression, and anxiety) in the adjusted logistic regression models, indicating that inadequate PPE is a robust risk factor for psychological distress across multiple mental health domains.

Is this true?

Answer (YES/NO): NO